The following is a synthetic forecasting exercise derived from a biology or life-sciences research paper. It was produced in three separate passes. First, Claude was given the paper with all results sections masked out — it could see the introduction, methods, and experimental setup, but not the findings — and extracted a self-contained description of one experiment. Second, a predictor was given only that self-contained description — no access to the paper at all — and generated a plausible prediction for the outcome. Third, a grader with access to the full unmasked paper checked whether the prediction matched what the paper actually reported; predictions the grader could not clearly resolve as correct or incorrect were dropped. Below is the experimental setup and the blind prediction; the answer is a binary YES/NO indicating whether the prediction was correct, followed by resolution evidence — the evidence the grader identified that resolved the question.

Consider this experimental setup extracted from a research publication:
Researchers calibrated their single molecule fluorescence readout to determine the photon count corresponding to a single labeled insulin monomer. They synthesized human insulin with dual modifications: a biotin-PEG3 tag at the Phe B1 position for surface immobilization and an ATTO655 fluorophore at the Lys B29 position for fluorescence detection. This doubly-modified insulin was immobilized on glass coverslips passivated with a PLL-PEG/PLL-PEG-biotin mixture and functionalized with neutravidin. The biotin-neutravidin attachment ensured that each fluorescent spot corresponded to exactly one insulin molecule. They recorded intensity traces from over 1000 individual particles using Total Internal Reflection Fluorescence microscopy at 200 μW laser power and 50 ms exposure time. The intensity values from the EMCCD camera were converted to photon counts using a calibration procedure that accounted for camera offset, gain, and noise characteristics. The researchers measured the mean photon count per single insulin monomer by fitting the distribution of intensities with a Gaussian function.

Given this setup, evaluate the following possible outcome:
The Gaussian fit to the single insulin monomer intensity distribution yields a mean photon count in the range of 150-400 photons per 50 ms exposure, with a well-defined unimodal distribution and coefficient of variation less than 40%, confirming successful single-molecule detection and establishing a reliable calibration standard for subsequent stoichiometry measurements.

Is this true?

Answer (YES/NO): NO